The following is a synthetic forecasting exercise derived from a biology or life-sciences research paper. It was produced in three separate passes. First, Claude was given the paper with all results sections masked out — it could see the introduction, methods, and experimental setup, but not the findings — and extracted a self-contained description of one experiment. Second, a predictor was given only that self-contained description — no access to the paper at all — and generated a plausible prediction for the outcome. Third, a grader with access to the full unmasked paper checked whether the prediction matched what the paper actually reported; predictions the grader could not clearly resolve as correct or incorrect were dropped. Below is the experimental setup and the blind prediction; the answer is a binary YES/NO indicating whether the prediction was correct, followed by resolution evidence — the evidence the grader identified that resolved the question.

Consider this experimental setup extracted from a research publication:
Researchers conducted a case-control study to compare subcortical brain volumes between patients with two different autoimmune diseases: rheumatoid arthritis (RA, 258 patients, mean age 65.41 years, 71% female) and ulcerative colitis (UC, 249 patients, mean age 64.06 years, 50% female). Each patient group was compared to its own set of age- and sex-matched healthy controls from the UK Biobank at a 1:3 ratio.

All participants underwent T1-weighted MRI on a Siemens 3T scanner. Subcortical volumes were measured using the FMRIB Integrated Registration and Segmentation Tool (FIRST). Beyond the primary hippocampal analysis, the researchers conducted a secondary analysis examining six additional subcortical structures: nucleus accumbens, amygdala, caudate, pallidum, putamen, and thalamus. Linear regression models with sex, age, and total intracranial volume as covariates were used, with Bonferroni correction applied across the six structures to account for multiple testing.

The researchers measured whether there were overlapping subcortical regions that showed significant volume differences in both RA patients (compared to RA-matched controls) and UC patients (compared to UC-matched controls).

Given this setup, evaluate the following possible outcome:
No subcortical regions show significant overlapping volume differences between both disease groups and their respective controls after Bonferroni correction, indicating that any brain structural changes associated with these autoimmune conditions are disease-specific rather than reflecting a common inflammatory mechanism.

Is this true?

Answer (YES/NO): YES